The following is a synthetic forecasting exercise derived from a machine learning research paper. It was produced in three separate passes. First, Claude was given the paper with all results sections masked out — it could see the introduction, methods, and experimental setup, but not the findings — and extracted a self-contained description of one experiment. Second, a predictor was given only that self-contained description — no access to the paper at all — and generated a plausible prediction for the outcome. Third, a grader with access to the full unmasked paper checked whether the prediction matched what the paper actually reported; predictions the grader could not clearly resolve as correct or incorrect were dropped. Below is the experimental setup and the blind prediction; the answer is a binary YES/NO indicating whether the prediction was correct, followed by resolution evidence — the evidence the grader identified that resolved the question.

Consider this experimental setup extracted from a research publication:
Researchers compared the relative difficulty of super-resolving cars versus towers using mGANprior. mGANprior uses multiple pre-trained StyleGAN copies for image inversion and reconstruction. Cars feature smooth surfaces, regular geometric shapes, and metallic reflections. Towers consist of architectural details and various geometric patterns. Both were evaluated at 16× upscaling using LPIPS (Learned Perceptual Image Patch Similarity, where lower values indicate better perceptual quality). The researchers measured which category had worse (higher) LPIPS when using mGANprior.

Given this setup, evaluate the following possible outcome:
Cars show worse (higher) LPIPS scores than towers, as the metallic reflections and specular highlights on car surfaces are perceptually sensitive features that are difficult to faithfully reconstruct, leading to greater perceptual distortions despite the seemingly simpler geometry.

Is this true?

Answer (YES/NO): YES